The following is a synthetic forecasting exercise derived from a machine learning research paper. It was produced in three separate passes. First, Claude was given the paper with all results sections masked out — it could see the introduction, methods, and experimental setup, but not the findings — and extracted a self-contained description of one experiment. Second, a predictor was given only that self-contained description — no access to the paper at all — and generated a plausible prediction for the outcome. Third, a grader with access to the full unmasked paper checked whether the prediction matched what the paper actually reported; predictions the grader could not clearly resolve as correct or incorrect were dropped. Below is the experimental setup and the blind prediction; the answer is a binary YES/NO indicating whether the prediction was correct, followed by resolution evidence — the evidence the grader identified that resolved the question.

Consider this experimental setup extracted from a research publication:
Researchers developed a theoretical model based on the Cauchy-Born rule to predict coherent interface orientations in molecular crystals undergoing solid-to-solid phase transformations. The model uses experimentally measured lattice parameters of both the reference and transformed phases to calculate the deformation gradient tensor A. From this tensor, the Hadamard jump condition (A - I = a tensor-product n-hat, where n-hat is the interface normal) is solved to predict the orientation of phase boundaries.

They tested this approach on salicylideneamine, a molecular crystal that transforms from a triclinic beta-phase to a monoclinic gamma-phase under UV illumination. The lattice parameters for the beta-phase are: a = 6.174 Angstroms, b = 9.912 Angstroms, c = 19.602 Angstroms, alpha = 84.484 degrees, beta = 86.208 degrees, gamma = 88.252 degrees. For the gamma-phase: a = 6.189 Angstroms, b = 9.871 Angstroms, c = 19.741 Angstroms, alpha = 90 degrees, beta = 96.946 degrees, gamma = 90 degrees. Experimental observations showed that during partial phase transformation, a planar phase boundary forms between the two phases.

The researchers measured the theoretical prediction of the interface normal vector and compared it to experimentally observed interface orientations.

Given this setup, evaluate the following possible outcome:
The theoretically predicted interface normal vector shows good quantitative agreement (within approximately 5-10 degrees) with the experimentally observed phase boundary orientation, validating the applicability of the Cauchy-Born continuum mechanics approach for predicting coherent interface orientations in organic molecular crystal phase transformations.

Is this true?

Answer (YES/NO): YES